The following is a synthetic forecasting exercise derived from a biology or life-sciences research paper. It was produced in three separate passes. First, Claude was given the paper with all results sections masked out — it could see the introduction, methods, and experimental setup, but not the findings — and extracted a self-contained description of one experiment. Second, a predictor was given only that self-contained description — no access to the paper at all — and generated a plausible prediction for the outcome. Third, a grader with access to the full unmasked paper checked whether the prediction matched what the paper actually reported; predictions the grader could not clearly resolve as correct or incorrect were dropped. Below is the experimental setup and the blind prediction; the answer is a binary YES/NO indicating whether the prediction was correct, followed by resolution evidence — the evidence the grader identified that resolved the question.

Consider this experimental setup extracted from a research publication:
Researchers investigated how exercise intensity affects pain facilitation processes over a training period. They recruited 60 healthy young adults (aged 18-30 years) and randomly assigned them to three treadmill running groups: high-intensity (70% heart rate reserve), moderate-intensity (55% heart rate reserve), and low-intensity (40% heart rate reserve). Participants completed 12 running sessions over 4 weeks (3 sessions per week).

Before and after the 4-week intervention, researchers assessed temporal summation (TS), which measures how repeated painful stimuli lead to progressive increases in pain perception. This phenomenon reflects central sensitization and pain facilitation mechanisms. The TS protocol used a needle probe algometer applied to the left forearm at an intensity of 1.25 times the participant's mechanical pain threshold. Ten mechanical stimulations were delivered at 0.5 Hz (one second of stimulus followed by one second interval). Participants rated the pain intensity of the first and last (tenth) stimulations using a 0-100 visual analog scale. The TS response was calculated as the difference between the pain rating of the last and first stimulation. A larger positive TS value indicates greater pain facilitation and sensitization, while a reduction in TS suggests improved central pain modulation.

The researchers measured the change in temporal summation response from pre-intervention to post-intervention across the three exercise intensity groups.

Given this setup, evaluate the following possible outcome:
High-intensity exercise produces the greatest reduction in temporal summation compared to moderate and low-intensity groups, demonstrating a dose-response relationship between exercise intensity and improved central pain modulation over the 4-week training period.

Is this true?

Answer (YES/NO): NO